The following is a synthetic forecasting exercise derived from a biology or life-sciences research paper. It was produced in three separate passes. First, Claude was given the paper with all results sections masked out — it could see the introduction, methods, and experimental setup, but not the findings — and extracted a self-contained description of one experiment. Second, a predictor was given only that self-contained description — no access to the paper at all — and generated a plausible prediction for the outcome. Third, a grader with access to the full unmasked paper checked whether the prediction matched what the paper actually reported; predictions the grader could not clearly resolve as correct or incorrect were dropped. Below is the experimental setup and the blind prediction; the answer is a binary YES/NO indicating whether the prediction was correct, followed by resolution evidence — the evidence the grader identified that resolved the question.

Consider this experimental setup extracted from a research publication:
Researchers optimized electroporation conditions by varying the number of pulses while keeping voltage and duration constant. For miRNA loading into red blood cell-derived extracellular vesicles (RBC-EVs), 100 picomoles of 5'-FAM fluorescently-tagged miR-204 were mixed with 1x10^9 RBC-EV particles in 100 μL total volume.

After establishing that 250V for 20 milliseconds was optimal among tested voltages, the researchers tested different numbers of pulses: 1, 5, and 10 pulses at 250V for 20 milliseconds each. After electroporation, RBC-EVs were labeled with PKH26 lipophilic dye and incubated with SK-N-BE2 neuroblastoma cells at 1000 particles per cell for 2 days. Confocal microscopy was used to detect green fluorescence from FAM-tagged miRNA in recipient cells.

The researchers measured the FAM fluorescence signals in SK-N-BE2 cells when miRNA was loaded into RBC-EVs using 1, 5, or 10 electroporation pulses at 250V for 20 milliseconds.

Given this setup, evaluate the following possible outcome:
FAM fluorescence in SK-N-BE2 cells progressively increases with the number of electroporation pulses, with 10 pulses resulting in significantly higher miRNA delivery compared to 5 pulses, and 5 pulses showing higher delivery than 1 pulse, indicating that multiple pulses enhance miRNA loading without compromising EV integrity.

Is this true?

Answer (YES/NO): YES